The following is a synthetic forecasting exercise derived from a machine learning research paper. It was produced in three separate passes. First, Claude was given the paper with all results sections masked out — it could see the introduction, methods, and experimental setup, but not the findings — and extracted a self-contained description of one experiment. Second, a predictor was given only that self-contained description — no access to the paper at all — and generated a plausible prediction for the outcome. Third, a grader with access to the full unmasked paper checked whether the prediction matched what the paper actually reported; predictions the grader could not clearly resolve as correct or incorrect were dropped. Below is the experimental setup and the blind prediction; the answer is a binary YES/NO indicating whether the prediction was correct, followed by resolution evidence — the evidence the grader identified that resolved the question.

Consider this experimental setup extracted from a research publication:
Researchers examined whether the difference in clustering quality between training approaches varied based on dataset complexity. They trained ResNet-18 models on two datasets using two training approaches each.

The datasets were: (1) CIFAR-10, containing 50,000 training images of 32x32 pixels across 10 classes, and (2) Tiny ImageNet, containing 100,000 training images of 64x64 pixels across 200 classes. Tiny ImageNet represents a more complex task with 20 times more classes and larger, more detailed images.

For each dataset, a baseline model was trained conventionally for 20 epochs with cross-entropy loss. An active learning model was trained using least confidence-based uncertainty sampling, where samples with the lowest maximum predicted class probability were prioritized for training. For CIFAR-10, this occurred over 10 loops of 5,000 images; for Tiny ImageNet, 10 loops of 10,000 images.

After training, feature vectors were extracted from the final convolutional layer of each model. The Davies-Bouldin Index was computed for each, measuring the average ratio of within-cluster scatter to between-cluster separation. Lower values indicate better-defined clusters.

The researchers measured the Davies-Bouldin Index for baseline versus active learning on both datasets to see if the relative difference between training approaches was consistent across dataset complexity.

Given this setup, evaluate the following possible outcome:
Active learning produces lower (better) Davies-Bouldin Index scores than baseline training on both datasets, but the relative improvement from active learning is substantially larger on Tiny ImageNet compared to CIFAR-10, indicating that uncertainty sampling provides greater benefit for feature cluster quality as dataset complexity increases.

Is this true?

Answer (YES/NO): NO